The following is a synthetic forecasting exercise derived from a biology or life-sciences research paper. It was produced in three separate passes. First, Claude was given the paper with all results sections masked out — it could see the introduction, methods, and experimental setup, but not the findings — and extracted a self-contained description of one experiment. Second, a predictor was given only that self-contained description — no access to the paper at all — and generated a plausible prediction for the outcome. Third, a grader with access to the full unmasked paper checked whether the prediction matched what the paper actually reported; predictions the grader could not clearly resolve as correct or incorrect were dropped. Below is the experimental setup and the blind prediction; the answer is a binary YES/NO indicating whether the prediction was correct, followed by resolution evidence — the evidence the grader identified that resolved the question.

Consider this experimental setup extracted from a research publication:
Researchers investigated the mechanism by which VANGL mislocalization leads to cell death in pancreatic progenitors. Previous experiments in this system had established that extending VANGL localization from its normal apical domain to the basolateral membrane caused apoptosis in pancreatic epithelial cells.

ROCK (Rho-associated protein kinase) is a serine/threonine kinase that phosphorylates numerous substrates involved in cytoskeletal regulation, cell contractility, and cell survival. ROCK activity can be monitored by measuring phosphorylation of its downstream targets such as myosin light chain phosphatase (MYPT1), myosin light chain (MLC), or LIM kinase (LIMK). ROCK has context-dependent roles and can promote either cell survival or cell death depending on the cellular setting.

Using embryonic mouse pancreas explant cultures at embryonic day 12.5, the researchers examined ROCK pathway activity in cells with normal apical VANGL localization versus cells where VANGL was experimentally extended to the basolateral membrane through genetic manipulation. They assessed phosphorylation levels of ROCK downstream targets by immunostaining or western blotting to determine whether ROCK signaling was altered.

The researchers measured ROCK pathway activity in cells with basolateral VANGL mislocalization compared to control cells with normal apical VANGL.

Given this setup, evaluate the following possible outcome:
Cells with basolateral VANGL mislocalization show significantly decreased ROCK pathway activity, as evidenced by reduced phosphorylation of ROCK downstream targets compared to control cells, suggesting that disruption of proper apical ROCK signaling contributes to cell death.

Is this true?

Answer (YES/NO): YES